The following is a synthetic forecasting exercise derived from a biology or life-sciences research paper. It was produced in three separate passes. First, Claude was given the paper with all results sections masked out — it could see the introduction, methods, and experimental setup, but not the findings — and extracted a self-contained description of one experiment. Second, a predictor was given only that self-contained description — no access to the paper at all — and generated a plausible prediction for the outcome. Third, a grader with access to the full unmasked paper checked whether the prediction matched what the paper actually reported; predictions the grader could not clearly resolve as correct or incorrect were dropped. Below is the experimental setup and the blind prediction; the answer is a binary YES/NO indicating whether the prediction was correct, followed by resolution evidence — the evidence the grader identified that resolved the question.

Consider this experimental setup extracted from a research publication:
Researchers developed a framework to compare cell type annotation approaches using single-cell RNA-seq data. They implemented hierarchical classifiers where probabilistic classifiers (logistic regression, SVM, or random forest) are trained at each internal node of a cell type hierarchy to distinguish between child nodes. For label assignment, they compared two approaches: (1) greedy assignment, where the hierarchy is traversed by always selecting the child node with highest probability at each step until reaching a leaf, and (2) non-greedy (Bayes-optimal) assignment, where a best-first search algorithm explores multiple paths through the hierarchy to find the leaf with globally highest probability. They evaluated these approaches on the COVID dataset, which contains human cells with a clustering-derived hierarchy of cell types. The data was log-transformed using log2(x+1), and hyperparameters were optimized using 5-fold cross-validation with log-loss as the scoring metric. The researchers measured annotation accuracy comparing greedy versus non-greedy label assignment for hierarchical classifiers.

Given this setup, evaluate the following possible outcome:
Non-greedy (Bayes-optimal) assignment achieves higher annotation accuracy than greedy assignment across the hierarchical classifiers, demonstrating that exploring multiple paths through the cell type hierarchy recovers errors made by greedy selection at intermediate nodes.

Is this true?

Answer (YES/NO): NO